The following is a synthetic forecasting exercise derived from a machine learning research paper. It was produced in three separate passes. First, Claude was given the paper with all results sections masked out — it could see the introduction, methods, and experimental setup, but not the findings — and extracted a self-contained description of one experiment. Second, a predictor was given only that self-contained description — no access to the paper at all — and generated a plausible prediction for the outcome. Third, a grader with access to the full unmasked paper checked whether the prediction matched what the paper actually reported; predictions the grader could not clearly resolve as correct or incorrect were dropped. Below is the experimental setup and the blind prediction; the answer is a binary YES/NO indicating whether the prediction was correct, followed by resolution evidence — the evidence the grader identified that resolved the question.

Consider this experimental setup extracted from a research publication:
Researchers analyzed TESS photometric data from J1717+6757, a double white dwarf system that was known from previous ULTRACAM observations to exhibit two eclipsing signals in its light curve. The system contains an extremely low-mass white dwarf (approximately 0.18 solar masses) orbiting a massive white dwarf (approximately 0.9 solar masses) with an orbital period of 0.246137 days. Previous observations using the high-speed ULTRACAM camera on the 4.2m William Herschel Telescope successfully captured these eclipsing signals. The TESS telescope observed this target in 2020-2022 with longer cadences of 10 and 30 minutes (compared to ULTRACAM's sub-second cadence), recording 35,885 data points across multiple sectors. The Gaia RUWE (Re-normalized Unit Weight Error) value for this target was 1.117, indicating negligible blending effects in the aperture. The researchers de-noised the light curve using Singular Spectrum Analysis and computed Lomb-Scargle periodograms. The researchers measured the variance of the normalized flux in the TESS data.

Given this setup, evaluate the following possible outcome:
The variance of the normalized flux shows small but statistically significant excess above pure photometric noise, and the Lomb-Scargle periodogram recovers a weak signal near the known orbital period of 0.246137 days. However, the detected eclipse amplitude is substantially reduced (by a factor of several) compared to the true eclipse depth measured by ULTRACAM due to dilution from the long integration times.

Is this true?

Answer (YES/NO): NO